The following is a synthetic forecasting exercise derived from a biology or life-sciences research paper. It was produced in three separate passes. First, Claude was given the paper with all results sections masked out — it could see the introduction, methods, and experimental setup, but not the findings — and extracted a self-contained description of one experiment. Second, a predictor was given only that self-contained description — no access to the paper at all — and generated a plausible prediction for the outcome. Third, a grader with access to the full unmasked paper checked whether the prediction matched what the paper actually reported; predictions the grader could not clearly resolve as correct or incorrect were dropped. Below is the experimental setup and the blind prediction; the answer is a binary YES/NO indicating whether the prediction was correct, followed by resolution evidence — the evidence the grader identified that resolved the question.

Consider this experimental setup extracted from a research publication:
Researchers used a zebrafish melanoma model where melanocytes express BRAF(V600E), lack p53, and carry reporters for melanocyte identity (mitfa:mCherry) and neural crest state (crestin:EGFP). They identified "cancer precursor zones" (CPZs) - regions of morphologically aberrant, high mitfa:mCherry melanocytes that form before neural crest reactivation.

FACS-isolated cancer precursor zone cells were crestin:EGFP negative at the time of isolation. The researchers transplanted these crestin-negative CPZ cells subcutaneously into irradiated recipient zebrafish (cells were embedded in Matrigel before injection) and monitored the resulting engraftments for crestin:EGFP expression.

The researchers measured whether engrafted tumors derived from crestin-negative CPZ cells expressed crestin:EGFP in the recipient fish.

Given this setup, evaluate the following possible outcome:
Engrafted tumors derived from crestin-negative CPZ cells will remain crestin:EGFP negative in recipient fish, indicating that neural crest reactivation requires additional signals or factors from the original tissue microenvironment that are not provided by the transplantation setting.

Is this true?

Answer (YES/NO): NO